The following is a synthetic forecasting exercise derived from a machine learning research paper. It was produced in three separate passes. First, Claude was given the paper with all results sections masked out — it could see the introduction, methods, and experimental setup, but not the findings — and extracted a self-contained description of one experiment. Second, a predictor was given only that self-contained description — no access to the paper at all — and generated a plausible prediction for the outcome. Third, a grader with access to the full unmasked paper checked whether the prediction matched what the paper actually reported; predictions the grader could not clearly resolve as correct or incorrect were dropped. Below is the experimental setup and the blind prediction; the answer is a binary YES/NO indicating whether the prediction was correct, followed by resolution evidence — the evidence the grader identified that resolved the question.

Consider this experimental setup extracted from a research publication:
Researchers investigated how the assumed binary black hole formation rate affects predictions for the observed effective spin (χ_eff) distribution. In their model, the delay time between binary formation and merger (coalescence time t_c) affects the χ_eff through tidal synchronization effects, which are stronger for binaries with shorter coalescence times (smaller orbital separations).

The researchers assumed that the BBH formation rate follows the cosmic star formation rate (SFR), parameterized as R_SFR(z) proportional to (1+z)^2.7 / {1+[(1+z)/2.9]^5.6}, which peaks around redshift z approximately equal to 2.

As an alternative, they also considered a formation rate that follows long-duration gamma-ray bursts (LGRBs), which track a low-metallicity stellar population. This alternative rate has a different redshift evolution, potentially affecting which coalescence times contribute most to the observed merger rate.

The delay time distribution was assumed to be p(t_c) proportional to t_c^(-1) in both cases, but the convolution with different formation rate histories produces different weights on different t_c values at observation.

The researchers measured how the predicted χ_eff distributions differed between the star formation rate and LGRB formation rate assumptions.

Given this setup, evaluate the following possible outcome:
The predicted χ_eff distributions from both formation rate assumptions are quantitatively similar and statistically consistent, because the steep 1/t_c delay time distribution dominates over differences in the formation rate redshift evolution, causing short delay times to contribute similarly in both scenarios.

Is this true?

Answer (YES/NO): YES